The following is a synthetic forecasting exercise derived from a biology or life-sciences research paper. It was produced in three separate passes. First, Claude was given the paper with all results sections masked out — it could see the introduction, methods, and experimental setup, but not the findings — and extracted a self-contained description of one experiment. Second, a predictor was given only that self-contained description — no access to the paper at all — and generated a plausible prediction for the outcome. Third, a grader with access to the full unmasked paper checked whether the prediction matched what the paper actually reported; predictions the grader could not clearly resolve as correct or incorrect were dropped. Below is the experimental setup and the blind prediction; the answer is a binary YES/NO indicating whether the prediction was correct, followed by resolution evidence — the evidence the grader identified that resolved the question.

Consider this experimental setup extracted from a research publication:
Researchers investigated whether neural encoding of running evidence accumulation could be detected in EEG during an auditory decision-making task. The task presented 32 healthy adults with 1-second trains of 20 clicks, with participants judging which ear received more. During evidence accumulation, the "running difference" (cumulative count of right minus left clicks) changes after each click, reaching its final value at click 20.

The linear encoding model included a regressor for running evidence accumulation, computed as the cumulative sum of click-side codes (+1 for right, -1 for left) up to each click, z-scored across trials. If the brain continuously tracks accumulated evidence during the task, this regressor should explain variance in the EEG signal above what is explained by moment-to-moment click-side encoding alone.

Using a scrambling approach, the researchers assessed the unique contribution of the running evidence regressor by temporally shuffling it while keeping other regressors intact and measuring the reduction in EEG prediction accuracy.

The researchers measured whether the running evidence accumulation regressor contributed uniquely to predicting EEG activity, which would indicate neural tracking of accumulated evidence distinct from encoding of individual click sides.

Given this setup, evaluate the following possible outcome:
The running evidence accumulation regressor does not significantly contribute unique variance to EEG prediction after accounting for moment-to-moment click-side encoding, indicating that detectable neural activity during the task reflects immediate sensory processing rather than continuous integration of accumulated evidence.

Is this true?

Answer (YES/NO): NO